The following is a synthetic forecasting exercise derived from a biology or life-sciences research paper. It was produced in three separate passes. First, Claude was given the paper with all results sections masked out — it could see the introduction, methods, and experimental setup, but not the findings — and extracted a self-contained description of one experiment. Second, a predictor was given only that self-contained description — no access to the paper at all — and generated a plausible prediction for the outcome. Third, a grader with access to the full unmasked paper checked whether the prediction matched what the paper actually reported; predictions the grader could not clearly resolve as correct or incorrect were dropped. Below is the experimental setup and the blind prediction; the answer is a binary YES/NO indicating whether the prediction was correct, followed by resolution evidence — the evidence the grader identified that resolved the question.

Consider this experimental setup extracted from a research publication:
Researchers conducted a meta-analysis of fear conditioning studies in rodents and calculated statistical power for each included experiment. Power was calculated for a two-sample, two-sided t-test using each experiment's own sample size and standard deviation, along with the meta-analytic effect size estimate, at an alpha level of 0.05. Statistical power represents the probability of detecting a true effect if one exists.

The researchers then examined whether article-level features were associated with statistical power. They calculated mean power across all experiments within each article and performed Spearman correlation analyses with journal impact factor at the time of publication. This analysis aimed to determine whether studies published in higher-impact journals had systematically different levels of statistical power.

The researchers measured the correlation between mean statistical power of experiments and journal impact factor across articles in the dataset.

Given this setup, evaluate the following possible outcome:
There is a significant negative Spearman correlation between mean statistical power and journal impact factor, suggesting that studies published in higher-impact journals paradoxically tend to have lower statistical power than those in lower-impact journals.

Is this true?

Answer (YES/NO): NO